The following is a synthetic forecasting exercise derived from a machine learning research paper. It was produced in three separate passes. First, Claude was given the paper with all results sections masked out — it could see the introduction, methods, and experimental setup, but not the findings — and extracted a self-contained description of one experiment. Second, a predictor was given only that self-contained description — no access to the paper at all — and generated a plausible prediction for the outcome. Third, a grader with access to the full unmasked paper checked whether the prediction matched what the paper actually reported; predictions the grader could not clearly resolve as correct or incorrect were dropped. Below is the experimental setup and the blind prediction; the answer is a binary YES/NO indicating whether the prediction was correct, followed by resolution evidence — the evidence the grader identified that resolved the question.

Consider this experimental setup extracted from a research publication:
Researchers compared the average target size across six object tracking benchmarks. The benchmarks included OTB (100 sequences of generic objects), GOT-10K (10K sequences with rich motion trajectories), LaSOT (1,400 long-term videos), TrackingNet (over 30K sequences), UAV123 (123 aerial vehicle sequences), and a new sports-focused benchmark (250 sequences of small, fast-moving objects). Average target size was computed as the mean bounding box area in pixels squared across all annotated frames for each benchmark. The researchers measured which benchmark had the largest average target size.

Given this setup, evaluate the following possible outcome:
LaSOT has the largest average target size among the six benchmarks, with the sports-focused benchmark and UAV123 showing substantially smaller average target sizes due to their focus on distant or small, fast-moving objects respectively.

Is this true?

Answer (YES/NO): NO